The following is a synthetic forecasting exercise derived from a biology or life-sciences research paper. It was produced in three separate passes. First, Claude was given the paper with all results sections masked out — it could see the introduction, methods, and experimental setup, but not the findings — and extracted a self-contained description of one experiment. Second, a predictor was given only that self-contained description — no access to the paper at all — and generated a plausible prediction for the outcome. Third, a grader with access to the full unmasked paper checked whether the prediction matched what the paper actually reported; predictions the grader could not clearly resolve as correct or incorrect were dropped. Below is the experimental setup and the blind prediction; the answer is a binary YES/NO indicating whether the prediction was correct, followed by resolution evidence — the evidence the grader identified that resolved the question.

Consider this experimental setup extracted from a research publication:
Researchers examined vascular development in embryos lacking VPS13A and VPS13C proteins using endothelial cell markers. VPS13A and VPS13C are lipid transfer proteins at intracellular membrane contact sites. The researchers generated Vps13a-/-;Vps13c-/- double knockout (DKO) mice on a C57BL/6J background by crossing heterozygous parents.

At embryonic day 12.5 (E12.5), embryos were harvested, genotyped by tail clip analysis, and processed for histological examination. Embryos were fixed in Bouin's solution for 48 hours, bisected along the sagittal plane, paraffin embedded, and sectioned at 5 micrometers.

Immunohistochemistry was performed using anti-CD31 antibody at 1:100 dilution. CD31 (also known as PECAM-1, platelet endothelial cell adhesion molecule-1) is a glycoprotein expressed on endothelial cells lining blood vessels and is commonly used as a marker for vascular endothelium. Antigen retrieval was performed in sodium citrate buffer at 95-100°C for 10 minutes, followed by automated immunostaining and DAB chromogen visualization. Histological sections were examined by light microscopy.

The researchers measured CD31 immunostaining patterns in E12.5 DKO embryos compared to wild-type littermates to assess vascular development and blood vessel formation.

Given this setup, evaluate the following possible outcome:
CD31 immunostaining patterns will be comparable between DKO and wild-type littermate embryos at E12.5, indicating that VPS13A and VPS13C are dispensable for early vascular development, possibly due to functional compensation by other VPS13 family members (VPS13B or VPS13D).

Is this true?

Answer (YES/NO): YES